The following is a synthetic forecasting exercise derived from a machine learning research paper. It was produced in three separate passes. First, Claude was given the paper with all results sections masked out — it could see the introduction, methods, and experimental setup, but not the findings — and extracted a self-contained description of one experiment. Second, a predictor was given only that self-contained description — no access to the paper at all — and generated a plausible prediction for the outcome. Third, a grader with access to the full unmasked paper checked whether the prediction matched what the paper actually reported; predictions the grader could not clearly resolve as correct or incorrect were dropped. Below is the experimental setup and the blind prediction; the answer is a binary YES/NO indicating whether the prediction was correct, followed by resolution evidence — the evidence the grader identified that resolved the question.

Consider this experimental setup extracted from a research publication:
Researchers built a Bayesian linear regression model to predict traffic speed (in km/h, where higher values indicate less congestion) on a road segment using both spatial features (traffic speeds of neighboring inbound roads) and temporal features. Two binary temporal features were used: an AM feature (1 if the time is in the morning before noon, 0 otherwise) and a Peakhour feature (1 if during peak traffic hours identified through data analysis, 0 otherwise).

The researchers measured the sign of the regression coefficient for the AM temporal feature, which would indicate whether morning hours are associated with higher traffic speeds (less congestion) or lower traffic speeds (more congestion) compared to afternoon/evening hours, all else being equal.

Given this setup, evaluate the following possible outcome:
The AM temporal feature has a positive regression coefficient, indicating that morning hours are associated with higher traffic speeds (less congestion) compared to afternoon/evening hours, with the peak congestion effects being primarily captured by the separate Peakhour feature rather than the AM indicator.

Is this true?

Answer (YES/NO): YES